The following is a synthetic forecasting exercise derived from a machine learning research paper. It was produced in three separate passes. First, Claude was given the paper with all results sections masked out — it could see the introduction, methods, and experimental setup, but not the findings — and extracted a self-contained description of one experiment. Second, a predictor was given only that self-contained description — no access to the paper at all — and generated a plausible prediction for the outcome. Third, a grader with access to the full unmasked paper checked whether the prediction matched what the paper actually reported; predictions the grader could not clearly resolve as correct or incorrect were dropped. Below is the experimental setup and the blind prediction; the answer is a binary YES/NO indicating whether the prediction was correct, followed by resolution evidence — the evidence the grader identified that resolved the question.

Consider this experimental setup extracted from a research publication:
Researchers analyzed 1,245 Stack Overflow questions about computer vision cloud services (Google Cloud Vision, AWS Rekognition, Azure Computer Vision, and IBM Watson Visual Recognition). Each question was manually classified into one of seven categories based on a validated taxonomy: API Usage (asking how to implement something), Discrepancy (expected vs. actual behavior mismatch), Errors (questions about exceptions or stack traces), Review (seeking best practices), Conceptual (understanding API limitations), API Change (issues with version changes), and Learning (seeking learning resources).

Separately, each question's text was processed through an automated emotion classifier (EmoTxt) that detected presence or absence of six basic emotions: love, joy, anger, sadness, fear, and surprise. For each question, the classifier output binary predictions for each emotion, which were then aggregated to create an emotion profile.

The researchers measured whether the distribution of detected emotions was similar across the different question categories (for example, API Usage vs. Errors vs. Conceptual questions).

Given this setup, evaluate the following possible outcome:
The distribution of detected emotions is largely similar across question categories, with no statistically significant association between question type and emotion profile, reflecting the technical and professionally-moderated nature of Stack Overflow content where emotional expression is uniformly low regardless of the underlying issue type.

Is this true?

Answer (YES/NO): NO